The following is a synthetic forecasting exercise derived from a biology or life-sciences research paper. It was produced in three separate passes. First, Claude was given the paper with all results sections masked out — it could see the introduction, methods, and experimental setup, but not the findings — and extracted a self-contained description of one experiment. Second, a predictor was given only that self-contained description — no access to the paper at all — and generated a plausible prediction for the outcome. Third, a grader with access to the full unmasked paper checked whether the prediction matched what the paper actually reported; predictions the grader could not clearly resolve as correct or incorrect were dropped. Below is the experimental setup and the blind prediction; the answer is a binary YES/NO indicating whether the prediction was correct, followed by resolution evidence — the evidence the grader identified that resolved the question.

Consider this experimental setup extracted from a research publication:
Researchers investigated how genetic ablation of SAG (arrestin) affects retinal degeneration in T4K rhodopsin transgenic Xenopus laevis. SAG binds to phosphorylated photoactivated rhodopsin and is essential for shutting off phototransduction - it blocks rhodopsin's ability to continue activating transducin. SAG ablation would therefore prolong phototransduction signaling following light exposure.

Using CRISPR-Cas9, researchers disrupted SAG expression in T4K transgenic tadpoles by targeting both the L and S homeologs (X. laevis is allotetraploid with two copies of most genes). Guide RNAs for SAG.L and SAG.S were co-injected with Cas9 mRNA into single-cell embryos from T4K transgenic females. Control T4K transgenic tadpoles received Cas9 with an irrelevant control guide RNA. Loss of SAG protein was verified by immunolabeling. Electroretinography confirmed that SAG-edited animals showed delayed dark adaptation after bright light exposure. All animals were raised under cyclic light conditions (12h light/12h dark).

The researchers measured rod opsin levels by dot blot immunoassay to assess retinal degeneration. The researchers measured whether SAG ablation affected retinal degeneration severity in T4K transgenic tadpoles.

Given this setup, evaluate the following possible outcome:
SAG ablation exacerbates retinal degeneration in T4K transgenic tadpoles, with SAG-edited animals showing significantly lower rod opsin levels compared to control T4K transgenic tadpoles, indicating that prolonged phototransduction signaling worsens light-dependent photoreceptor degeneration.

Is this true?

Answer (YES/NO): YES